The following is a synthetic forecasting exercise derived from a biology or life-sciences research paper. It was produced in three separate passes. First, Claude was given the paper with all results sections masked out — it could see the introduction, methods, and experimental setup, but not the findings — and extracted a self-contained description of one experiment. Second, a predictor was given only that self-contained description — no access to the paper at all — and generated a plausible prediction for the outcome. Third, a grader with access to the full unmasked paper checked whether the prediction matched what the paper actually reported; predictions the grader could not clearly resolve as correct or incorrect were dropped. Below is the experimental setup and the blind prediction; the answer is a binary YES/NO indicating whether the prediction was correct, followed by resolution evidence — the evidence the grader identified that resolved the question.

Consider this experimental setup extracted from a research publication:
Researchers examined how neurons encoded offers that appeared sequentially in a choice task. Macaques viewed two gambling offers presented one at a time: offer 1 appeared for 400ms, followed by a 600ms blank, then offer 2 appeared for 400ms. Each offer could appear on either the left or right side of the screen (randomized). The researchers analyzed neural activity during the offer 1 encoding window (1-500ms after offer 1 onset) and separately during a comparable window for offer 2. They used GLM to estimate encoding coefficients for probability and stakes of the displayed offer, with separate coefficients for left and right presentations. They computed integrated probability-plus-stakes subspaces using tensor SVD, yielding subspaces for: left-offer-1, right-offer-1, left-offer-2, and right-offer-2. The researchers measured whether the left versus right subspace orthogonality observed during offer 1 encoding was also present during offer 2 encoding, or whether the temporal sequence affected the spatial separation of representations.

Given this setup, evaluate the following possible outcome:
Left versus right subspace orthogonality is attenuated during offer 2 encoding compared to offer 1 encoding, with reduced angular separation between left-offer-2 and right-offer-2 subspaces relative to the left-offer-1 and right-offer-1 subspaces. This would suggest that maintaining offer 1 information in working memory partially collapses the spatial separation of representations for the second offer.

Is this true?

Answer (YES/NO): NO